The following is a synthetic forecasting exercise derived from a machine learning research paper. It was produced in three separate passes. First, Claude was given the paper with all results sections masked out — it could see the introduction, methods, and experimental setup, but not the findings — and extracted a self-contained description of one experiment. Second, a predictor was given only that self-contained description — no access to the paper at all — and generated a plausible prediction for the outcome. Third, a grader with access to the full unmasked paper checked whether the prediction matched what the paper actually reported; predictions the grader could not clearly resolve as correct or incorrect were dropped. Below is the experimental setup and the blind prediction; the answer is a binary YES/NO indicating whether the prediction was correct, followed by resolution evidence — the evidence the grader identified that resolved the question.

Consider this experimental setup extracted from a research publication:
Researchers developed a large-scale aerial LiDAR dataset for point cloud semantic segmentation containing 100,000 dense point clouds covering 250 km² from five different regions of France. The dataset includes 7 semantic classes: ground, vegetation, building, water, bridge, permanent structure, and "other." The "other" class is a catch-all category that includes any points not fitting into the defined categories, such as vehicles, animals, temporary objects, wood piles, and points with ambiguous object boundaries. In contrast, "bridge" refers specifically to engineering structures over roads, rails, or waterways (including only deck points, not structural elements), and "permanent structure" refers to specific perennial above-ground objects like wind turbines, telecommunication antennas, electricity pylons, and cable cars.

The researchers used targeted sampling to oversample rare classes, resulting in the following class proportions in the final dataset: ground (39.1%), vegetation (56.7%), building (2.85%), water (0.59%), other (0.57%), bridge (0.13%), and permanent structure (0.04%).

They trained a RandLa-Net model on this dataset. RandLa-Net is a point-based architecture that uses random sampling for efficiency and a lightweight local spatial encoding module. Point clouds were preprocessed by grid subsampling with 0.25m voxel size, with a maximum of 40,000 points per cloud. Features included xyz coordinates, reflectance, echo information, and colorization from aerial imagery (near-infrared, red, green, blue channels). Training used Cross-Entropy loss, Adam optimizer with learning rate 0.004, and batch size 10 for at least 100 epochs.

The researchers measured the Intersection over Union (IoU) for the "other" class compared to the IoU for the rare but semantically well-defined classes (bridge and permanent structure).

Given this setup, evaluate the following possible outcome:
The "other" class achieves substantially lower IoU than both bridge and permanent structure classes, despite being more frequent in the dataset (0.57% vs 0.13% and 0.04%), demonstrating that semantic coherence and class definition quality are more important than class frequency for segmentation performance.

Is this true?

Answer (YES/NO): YES